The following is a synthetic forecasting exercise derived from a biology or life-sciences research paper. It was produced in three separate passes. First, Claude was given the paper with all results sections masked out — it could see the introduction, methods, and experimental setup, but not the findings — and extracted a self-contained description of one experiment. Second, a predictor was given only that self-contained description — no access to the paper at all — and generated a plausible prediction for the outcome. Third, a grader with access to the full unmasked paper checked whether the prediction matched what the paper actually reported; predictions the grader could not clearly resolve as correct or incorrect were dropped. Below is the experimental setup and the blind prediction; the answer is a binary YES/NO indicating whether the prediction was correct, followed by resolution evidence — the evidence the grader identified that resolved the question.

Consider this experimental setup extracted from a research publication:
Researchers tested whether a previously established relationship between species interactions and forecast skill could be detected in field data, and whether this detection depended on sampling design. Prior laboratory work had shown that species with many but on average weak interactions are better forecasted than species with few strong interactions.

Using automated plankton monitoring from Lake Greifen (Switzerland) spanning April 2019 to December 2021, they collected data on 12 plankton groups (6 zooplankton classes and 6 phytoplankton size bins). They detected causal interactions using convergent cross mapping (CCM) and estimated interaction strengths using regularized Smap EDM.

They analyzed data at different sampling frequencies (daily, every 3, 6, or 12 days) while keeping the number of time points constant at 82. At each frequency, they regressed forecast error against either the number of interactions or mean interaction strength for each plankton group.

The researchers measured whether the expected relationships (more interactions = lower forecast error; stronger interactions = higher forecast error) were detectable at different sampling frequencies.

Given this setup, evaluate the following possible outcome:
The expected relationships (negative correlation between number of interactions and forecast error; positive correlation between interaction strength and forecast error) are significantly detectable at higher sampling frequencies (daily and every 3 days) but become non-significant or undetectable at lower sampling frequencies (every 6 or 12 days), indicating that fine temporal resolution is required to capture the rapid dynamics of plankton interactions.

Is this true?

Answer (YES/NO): NO